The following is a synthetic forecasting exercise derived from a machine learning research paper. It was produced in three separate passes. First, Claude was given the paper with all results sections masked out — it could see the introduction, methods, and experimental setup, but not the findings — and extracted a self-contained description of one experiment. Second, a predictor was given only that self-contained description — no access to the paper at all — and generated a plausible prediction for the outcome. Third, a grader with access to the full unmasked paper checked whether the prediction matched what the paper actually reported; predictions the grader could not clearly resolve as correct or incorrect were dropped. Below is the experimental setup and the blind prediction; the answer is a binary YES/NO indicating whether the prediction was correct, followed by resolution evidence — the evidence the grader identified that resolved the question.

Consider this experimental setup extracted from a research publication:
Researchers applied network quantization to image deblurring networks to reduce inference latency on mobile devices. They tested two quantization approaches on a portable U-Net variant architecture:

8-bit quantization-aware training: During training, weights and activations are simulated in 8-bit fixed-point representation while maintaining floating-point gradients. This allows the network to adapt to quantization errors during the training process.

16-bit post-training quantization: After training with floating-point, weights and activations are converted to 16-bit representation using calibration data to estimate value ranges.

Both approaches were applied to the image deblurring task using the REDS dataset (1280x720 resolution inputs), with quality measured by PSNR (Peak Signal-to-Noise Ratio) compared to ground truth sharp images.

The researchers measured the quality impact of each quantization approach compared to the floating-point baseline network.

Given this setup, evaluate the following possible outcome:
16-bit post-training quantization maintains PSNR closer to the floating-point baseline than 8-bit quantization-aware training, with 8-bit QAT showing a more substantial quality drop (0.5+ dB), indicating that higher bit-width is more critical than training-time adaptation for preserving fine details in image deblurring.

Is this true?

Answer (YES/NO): YES